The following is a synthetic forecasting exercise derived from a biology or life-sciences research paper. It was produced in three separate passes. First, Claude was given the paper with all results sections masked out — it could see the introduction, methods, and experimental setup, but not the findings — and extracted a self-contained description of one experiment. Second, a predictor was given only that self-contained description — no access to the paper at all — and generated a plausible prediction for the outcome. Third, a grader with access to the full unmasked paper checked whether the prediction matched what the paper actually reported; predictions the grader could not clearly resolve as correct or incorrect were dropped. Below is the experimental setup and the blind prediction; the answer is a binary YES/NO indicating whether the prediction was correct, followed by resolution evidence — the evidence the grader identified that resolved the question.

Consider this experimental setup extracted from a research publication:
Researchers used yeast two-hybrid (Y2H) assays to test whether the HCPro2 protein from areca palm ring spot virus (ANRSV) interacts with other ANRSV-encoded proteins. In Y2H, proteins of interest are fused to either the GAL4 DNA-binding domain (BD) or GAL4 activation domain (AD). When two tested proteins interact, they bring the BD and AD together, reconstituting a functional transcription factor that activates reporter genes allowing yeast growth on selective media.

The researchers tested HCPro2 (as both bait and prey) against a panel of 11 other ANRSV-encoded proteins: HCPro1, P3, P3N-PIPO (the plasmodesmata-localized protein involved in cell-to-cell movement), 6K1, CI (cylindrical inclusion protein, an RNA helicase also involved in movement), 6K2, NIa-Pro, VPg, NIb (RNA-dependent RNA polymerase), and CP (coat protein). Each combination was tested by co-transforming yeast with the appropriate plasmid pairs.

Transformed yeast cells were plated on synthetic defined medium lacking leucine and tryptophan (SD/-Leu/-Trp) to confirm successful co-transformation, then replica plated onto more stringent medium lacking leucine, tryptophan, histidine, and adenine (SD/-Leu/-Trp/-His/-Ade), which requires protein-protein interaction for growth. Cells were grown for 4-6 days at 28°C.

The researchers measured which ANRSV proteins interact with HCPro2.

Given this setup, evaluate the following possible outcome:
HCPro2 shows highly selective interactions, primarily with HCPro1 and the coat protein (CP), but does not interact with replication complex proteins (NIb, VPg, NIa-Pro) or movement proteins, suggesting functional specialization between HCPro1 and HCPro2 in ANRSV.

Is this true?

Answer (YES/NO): NO